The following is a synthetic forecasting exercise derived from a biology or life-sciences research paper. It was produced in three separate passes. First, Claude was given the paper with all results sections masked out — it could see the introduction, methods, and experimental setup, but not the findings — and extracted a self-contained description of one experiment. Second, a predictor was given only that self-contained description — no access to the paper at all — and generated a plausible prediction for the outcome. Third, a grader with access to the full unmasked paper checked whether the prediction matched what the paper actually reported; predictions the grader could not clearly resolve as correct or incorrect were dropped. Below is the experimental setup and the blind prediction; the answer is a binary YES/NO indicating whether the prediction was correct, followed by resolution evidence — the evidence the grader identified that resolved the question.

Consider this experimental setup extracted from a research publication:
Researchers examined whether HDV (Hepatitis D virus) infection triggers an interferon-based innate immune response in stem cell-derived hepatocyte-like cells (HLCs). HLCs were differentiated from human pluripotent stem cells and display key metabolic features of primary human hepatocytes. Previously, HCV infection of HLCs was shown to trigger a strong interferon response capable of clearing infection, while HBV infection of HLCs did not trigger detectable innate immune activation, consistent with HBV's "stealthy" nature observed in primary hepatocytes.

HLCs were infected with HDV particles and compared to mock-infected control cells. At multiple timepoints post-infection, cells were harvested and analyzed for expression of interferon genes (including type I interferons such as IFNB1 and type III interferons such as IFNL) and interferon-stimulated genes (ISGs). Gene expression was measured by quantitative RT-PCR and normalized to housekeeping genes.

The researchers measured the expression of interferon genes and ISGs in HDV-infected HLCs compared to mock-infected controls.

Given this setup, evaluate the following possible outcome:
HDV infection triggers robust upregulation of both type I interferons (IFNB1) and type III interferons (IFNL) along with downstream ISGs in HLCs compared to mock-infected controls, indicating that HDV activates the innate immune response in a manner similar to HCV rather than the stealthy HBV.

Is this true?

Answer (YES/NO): YES